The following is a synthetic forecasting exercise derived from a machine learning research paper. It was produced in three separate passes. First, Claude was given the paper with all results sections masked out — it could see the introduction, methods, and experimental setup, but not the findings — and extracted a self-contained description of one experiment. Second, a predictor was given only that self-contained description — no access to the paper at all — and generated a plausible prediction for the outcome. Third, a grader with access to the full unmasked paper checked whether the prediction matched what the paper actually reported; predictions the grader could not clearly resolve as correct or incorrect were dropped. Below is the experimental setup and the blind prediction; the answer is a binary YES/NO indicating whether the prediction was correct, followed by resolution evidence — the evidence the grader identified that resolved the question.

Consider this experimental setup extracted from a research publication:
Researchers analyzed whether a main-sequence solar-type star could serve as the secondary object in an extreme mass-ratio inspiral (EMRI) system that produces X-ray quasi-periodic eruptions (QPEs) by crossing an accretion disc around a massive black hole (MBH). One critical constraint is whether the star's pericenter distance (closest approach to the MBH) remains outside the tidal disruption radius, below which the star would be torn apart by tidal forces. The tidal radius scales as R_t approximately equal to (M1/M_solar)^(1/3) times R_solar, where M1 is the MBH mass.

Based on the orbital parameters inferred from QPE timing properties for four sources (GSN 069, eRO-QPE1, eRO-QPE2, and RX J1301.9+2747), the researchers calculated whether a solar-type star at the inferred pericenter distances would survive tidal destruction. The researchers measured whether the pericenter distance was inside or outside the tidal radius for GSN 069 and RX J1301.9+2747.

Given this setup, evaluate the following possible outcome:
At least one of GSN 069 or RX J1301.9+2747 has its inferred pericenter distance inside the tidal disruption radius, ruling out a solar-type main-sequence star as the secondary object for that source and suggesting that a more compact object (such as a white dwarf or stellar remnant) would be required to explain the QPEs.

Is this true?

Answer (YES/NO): YES